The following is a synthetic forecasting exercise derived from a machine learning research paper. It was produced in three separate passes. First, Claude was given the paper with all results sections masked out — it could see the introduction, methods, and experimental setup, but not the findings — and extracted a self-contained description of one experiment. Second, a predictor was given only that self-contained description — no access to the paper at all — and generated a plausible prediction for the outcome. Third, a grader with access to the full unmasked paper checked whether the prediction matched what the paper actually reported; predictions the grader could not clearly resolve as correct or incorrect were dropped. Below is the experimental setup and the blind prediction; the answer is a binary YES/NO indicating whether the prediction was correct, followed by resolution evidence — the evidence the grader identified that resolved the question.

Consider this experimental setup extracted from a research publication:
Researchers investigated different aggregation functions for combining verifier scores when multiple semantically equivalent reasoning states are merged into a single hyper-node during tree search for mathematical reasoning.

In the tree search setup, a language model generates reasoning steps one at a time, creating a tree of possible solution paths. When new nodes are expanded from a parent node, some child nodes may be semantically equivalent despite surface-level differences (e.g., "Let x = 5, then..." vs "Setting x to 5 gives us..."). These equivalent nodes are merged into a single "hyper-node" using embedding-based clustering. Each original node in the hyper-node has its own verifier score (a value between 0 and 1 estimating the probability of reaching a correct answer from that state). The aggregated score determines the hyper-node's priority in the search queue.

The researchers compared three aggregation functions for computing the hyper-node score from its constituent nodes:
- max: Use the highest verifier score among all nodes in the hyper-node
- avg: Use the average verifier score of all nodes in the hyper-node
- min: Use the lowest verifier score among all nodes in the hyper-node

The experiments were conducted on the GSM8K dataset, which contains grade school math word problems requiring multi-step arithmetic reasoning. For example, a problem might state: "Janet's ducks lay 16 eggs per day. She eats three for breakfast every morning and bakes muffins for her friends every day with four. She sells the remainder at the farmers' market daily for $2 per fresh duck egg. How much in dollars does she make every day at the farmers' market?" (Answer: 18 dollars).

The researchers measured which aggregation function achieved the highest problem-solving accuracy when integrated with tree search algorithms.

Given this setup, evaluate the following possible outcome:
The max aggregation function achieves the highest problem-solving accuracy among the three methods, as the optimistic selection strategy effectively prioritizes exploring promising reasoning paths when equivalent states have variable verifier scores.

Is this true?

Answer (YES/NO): YES